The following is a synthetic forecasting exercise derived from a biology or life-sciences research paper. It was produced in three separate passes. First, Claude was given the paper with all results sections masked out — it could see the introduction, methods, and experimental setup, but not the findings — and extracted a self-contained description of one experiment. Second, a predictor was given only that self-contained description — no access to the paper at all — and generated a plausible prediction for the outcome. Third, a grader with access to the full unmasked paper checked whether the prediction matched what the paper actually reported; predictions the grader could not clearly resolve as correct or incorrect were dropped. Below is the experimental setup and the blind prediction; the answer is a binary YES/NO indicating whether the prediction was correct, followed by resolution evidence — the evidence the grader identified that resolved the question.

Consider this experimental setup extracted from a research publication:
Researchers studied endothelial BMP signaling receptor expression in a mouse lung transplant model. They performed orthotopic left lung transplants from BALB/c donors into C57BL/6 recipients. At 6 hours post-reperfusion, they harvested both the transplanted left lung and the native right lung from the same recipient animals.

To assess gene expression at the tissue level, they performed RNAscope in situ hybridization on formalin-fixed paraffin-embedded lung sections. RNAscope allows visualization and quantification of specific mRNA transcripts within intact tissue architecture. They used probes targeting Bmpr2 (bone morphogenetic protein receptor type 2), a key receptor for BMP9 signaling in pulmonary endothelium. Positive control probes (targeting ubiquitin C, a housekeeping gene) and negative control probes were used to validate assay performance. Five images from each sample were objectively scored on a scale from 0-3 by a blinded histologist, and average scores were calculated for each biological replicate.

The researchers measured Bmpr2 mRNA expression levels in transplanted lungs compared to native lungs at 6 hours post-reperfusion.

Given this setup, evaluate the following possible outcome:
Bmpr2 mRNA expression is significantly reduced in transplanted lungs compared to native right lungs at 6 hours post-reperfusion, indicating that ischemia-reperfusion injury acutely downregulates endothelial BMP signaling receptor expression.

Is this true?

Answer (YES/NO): NO